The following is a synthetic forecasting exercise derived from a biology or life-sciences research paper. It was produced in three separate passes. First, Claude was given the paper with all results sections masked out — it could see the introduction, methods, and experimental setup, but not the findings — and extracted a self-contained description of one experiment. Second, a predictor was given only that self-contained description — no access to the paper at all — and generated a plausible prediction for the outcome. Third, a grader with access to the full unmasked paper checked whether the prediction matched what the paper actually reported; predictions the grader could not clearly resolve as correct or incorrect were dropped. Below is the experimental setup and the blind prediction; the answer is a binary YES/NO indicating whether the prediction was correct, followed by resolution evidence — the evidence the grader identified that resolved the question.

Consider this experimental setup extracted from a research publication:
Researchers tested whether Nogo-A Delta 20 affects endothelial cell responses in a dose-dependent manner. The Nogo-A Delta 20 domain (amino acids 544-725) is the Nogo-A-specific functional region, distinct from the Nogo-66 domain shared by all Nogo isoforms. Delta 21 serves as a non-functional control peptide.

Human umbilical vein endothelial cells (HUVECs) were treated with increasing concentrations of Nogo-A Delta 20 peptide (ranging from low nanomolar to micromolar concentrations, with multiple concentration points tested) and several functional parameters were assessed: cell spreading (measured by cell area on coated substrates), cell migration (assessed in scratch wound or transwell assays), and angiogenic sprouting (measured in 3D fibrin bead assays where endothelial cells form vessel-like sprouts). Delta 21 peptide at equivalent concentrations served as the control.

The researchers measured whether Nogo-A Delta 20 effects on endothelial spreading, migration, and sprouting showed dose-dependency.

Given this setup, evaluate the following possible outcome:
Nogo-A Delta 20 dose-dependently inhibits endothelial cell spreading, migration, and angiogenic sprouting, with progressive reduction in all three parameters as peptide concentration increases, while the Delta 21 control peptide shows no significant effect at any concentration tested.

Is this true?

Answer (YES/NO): NO